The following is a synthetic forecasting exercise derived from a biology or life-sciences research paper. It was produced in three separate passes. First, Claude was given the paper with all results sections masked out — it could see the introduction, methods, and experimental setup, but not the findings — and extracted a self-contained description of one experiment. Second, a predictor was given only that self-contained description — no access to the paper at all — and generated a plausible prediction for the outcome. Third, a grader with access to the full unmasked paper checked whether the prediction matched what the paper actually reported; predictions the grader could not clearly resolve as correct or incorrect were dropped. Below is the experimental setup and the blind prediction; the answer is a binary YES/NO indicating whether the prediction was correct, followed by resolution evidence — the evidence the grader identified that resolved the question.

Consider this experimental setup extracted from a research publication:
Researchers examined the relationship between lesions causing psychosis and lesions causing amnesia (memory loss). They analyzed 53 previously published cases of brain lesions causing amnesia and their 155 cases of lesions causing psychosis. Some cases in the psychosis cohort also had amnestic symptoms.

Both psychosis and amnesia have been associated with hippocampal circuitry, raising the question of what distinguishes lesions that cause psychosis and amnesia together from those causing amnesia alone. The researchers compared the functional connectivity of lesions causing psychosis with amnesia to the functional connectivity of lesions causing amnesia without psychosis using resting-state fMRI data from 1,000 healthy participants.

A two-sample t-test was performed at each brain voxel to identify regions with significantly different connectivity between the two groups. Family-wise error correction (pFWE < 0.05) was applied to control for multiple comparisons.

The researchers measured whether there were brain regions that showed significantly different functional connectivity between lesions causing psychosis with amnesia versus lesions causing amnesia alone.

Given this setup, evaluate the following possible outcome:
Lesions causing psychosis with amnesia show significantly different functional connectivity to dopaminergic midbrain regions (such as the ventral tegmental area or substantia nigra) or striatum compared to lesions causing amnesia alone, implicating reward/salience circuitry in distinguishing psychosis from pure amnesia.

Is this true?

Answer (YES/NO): NO